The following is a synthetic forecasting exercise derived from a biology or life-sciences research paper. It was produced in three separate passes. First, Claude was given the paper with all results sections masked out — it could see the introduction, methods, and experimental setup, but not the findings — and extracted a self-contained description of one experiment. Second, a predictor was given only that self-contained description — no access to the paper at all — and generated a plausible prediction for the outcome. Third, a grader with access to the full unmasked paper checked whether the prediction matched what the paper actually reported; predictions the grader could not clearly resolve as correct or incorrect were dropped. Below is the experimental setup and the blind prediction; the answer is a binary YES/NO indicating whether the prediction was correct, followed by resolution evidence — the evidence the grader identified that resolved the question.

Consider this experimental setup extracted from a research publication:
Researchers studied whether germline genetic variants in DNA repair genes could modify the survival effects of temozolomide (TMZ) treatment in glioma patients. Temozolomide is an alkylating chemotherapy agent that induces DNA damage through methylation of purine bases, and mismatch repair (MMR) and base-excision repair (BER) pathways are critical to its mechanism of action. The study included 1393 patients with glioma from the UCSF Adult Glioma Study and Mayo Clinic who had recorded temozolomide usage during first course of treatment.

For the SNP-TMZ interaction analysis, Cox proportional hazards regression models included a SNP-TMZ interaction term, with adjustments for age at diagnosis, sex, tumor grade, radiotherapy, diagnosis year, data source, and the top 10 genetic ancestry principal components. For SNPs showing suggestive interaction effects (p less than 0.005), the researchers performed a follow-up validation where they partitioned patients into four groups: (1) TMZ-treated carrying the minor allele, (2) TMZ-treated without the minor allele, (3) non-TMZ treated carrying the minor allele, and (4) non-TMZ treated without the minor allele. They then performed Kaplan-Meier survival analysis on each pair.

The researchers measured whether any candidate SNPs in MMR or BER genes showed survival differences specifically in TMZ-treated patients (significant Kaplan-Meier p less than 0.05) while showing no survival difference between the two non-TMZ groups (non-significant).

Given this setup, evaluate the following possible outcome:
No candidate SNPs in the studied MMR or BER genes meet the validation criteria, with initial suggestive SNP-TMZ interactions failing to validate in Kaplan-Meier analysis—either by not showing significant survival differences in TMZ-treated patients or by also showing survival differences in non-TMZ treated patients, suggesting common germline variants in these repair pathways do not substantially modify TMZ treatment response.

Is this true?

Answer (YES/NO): NO